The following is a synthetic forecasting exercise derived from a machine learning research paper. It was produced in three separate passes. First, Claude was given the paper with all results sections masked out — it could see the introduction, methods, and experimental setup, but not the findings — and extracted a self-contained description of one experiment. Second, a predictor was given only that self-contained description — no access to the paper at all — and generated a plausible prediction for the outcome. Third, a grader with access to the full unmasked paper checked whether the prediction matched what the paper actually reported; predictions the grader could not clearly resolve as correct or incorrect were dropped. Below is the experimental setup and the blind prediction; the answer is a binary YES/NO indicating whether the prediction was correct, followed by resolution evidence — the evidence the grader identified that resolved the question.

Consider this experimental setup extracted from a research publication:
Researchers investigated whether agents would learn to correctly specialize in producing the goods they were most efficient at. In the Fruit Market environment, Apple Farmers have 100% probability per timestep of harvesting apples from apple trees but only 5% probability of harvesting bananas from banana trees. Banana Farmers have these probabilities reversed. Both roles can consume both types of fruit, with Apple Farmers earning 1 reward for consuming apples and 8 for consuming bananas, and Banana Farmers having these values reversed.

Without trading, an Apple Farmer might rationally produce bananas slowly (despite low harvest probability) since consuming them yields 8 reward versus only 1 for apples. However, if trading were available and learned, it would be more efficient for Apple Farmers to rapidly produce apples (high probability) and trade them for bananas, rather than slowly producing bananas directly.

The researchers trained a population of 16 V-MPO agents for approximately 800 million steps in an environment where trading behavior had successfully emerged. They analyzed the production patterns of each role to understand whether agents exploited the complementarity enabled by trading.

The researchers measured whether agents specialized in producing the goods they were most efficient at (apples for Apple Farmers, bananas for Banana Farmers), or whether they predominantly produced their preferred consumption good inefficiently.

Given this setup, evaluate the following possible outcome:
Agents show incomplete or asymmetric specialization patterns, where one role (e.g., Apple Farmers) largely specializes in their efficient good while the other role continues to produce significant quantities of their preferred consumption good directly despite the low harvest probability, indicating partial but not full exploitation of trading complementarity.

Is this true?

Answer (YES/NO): NO